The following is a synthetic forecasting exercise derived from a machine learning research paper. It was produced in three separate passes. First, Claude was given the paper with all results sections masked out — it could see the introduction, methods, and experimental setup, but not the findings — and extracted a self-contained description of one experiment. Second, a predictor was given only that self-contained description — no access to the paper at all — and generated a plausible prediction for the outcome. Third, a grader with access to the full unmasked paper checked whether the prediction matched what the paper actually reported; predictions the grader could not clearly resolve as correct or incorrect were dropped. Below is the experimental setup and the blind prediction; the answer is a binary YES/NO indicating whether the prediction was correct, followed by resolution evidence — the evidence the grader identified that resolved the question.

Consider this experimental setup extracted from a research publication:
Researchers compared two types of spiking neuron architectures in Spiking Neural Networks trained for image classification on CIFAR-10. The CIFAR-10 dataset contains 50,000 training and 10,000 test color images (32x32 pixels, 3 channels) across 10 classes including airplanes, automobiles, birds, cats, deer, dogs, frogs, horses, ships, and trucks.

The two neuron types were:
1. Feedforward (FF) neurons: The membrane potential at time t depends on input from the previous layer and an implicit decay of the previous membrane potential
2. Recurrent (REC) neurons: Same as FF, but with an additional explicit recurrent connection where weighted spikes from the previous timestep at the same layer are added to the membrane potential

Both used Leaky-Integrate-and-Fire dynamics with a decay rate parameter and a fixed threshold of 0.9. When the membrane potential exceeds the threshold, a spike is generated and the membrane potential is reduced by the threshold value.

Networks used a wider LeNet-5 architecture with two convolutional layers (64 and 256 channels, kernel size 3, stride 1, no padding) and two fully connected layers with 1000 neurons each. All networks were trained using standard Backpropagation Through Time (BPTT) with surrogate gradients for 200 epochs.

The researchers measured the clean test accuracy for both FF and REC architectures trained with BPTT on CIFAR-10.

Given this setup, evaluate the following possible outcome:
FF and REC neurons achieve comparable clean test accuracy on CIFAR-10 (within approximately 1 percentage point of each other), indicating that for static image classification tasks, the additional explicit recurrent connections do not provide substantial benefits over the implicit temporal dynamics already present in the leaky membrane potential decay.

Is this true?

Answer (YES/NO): NO